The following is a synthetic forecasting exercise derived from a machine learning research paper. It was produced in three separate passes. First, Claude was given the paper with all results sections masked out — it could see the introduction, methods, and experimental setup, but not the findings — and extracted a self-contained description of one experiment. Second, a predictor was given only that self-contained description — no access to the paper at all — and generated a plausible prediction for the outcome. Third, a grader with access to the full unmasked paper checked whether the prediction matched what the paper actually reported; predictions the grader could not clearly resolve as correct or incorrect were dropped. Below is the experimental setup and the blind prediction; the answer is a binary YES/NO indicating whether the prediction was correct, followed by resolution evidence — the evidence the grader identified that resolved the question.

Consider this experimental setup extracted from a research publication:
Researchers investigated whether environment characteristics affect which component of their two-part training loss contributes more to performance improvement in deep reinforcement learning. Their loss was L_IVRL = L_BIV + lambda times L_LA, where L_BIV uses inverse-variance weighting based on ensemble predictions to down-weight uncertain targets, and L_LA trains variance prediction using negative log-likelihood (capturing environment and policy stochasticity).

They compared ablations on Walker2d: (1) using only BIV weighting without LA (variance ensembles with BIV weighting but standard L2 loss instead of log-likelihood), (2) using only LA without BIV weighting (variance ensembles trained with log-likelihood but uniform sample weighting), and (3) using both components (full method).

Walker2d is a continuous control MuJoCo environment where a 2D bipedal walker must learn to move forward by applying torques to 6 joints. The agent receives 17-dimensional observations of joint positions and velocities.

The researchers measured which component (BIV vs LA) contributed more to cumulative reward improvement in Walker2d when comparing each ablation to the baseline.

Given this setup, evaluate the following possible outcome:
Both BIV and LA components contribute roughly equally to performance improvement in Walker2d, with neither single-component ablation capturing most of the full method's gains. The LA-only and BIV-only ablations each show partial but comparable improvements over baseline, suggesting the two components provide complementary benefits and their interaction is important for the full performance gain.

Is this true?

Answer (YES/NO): NO